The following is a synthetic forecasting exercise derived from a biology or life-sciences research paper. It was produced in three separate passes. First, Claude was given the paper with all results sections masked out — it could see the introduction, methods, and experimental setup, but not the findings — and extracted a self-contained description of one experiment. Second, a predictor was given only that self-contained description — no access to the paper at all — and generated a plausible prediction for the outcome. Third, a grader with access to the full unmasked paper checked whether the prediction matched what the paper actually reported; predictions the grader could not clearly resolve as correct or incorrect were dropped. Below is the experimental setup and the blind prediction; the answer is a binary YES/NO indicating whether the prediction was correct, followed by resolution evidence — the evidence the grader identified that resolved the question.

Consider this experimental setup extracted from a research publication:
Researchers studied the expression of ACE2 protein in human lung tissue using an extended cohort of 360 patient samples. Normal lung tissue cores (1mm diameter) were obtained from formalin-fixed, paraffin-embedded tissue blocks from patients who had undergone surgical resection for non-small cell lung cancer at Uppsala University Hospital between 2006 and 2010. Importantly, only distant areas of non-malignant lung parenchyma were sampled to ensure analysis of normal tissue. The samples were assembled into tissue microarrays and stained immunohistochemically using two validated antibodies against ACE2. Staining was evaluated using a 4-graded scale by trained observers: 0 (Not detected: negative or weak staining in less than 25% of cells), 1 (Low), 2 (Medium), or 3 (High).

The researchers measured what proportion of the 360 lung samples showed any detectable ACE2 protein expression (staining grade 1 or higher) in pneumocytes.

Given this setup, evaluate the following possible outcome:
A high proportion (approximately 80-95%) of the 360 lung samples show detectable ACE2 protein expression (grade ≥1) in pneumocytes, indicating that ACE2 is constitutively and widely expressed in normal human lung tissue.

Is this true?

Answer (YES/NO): NO